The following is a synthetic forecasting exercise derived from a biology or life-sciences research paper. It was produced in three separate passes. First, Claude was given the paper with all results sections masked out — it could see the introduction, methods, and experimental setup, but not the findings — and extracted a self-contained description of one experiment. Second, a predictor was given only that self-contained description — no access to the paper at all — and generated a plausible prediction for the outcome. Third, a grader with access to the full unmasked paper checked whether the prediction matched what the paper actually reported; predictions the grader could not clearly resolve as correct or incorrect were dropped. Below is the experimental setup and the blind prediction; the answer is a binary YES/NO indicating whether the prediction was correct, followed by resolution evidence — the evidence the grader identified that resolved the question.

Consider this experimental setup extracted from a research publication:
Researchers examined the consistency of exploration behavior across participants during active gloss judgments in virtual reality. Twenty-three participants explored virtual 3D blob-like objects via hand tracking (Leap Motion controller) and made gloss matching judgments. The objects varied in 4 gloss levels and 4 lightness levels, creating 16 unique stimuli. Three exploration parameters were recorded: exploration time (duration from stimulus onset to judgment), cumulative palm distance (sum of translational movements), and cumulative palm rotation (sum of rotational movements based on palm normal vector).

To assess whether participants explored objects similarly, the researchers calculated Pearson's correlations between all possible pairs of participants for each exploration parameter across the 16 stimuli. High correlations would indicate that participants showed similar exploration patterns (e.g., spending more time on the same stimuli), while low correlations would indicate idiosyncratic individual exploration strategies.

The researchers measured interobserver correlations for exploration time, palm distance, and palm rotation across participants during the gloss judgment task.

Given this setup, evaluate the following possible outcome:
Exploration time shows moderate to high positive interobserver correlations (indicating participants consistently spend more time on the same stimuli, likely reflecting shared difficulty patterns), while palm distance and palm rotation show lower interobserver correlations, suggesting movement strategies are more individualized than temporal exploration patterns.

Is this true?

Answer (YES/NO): NO